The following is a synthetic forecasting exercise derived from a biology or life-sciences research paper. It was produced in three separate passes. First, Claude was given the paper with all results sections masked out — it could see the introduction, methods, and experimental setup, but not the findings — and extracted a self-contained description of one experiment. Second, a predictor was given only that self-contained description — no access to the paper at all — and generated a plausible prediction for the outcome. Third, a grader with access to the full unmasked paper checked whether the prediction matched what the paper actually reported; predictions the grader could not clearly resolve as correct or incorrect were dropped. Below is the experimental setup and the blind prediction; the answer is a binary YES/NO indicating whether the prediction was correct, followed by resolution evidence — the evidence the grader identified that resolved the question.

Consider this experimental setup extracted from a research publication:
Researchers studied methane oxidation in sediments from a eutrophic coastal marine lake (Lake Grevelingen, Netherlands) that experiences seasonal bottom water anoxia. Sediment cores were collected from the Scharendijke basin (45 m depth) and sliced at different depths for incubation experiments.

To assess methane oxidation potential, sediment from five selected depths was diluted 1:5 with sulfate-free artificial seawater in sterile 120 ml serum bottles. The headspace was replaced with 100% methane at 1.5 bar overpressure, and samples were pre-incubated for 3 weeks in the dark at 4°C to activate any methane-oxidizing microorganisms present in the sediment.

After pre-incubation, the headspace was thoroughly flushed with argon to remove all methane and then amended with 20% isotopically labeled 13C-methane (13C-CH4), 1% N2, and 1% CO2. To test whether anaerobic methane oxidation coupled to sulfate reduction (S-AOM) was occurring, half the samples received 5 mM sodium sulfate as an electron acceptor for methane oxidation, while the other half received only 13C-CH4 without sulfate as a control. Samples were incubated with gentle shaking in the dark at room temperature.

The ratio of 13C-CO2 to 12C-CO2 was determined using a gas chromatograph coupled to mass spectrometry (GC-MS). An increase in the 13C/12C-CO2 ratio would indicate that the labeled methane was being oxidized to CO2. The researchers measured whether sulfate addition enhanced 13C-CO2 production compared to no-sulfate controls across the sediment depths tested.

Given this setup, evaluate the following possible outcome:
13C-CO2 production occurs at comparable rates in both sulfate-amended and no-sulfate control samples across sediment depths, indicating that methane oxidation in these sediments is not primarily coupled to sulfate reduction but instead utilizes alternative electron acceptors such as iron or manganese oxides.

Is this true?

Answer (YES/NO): NO